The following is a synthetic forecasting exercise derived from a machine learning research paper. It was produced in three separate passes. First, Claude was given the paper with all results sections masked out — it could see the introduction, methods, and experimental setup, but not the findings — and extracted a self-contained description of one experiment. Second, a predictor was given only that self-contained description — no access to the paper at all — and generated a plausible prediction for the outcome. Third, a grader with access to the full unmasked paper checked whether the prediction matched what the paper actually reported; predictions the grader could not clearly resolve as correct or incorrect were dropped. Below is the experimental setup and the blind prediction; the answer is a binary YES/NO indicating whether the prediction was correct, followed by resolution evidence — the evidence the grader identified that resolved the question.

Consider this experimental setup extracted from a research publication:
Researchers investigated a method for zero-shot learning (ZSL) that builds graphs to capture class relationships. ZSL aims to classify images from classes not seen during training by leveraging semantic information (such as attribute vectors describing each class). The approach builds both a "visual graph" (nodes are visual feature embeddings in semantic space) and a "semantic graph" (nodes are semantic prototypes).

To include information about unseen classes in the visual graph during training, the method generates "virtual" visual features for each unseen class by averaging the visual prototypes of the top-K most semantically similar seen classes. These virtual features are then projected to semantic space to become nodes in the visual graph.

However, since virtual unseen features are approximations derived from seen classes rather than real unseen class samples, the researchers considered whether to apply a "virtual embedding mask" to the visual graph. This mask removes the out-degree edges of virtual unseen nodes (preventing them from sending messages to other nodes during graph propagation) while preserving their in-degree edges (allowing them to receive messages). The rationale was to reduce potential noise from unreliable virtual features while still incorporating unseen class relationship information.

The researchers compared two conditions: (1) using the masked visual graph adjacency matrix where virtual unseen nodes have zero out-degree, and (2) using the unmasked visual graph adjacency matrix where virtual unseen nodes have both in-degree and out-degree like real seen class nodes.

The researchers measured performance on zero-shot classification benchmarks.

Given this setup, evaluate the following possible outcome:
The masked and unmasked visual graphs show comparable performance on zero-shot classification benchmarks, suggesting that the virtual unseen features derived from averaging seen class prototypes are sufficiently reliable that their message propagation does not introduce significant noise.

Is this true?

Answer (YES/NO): NO